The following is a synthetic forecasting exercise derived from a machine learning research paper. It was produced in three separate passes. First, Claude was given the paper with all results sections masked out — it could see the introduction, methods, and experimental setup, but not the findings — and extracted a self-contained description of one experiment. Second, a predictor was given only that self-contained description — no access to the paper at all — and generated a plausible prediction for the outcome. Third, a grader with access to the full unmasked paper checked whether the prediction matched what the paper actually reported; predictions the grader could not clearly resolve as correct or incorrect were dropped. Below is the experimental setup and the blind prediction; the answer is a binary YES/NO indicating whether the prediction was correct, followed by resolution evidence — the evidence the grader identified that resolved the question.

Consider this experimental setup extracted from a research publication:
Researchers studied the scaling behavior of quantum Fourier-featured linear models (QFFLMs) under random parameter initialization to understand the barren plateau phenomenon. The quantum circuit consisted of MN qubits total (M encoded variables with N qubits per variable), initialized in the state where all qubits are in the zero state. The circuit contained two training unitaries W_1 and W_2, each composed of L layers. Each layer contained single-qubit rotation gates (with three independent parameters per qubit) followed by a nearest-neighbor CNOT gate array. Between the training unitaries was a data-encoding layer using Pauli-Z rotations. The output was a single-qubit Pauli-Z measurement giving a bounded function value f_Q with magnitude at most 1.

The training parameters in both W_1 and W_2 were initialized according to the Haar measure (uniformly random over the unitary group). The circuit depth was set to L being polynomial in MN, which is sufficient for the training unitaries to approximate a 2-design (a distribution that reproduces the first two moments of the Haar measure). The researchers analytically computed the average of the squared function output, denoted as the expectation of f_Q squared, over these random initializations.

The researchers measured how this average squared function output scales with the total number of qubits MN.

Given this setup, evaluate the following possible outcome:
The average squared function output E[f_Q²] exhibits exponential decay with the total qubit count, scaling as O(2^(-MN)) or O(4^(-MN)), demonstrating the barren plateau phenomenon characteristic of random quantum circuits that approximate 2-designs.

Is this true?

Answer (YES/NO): YES